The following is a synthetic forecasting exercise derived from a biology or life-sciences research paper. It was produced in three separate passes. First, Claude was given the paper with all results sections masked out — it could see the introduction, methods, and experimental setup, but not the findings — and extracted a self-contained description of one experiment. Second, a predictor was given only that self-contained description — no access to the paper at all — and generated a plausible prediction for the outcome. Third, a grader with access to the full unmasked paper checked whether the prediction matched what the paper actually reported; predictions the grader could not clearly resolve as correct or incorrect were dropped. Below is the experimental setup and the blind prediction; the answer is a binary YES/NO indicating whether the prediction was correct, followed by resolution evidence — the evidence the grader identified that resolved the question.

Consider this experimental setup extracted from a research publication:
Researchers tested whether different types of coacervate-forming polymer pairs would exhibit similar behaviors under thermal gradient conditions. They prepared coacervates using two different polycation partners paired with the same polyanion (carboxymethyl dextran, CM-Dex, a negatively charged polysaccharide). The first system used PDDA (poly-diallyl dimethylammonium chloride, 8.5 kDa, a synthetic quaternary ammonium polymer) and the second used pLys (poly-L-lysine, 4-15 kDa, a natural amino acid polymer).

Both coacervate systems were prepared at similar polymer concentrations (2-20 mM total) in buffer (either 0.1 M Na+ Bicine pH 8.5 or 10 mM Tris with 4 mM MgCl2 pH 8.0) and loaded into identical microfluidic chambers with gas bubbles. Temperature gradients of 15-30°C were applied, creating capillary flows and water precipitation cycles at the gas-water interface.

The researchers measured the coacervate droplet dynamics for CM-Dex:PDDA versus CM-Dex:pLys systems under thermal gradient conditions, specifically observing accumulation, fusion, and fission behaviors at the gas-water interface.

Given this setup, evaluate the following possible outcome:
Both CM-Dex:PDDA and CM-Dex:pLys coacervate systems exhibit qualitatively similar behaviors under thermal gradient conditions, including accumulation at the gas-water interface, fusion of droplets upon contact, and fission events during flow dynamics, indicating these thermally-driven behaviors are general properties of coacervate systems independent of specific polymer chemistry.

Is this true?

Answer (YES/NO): YES